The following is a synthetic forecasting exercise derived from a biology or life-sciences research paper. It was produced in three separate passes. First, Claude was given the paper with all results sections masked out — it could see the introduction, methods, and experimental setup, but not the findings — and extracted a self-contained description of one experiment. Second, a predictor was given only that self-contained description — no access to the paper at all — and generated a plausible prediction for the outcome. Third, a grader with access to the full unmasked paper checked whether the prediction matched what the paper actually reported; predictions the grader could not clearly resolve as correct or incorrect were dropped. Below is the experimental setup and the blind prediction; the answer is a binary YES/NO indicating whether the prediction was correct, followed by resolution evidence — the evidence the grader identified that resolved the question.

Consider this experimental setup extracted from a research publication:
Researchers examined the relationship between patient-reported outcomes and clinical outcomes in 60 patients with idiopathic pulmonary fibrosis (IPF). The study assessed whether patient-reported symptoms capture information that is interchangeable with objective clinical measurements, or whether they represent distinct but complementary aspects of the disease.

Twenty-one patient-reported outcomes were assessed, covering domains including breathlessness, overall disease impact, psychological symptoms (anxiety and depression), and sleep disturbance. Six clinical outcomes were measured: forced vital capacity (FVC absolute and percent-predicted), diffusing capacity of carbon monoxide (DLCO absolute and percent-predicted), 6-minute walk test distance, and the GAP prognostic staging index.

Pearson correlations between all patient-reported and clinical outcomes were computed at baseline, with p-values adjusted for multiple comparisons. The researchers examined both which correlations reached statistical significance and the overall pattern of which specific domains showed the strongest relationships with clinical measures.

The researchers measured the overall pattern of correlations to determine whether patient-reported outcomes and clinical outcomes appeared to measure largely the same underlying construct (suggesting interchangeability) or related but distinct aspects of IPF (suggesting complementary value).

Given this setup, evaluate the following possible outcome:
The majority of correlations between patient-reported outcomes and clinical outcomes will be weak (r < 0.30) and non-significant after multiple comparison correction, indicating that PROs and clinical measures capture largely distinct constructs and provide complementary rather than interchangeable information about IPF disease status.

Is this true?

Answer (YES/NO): NO